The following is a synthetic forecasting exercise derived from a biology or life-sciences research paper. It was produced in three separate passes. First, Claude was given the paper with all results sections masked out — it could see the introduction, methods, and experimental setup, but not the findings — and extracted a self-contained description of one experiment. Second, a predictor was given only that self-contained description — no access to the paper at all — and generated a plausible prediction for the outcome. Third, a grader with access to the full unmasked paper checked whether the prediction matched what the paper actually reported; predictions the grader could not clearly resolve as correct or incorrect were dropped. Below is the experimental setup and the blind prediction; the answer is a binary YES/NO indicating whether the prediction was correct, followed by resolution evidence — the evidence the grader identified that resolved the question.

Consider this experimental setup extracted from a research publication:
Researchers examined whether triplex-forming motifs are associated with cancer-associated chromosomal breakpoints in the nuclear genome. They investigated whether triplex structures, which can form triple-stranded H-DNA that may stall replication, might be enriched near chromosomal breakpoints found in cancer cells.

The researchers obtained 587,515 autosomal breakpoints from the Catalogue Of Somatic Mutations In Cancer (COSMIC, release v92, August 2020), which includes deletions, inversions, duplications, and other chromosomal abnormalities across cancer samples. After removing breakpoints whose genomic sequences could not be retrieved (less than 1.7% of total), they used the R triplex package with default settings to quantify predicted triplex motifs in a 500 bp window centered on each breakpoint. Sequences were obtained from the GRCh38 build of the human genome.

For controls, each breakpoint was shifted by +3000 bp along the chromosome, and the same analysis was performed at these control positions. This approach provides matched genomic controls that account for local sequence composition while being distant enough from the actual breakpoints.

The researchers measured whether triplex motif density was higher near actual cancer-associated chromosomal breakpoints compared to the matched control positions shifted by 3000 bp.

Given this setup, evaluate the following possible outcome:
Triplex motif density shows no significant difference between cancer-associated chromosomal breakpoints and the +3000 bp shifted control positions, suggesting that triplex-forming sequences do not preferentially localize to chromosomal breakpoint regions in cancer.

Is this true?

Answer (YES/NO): NO